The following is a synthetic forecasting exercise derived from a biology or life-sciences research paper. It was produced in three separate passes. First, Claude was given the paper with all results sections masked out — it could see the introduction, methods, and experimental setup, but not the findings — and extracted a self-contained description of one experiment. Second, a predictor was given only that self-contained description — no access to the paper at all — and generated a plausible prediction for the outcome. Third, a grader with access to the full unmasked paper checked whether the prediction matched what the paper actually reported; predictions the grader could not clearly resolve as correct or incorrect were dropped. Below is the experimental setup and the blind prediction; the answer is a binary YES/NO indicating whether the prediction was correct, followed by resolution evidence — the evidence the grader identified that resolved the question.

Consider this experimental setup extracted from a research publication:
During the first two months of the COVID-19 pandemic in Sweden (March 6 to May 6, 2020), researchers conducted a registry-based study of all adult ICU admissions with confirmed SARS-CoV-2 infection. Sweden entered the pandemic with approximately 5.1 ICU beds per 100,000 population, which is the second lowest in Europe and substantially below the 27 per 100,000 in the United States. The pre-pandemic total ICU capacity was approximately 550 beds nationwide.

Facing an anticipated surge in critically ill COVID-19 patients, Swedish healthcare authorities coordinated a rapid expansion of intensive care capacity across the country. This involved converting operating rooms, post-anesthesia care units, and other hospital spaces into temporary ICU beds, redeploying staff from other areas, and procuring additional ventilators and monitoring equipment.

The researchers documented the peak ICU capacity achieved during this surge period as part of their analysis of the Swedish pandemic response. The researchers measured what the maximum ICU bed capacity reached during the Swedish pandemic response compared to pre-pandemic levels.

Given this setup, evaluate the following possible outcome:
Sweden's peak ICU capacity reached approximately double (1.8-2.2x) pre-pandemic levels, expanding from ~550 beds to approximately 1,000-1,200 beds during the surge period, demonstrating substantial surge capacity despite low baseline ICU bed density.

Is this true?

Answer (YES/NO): YES